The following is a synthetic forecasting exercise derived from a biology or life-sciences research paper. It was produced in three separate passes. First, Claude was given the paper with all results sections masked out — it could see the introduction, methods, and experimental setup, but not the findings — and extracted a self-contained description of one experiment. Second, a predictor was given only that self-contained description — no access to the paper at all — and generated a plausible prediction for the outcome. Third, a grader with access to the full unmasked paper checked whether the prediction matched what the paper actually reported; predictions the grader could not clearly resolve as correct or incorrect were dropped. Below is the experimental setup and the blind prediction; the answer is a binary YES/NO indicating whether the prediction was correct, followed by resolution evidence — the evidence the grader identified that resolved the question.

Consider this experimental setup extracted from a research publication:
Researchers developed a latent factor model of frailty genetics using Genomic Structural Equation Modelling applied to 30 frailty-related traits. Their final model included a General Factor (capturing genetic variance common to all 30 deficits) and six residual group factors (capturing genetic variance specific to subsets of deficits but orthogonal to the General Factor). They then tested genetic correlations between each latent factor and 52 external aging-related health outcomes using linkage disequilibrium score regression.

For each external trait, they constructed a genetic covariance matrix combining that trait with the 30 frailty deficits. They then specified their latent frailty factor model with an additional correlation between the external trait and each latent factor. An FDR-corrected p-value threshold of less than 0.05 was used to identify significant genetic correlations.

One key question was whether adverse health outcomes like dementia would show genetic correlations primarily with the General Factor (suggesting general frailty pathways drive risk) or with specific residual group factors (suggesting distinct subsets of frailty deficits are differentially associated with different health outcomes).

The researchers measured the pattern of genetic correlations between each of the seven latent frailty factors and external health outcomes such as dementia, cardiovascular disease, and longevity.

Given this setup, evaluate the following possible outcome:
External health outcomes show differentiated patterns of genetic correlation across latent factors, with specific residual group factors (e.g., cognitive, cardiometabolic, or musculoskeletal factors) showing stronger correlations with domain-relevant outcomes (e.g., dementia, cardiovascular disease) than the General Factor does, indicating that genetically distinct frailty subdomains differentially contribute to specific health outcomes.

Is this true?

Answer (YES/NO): YES